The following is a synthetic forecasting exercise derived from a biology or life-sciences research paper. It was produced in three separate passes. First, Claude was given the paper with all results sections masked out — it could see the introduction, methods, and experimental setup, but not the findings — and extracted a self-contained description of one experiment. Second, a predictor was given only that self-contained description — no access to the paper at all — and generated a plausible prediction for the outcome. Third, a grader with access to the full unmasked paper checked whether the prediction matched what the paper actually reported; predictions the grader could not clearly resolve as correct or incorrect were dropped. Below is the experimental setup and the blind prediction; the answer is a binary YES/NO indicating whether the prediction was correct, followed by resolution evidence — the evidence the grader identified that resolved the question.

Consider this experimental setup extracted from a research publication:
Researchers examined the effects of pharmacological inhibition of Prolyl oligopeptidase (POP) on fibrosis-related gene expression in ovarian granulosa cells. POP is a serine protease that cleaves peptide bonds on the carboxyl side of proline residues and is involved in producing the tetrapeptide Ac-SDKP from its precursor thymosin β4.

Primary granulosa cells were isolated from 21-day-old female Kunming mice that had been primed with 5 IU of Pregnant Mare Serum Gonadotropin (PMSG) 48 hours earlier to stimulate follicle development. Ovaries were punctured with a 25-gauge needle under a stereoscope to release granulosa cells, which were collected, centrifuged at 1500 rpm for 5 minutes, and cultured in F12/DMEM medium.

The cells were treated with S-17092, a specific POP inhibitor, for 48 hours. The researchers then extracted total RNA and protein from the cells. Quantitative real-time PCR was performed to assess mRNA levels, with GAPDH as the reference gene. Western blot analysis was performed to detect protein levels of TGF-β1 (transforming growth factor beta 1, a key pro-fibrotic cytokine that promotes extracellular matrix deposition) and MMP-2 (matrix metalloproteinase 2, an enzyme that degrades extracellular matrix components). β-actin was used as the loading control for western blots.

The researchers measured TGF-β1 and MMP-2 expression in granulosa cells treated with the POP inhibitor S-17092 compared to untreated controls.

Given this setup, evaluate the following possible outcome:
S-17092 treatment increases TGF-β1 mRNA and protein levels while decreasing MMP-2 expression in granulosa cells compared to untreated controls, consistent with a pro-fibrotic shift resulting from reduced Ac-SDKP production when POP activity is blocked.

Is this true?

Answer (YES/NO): YES